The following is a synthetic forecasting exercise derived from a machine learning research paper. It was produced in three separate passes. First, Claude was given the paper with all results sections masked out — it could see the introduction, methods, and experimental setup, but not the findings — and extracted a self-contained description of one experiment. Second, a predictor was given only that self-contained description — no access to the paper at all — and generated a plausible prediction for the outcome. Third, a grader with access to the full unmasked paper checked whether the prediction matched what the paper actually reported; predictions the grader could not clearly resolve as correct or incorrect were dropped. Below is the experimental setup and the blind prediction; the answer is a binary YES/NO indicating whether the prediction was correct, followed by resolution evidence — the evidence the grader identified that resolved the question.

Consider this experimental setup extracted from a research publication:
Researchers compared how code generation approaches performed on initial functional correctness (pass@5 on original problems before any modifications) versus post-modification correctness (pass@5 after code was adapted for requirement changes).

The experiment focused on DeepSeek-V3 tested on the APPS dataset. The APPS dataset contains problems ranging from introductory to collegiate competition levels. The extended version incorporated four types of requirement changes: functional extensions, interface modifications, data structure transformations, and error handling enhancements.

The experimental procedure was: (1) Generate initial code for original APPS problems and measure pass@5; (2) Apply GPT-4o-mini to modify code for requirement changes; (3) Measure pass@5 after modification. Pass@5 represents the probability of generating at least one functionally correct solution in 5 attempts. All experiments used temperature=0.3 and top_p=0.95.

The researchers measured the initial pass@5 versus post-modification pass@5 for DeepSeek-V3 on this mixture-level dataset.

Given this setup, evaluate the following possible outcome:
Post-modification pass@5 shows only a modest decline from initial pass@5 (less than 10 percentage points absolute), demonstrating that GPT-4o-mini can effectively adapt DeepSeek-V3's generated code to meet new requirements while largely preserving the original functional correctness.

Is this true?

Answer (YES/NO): NO